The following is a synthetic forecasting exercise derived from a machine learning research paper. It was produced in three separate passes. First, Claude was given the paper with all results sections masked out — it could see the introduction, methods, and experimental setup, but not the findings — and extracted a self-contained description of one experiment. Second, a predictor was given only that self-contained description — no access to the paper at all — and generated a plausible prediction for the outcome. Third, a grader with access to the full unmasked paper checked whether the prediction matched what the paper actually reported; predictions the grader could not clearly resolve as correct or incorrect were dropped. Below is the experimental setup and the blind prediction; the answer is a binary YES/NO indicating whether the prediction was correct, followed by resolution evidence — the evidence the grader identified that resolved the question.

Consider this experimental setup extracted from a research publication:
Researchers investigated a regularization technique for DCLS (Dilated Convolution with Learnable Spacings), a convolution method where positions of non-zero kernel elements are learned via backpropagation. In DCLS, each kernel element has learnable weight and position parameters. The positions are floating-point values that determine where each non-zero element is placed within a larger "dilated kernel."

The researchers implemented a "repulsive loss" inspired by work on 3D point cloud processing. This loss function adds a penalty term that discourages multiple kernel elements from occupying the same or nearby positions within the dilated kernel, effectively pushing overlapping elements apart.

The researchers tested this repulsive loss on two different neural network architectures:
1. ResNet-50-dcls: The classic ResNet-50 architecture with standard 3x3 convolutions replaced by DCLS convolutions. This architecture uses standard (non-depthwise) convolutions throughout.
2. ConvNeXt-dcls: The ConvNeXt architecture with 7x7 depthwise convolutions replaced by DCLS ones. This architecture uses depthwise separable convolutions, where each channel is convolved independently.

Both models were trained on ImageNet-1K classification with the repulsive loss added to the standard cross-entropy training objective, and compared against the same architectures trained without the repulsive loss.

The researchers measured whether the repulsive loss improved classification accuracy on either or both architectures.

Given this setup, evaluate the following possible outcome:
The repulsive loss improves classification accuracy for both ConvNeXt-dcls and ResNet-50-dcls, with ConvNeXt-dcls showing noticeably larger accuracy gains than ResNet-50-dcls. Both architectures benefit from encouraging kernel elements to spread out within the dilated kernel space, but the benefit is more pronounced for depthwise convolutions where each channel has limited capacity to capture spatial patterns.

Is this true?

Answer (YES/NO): NO